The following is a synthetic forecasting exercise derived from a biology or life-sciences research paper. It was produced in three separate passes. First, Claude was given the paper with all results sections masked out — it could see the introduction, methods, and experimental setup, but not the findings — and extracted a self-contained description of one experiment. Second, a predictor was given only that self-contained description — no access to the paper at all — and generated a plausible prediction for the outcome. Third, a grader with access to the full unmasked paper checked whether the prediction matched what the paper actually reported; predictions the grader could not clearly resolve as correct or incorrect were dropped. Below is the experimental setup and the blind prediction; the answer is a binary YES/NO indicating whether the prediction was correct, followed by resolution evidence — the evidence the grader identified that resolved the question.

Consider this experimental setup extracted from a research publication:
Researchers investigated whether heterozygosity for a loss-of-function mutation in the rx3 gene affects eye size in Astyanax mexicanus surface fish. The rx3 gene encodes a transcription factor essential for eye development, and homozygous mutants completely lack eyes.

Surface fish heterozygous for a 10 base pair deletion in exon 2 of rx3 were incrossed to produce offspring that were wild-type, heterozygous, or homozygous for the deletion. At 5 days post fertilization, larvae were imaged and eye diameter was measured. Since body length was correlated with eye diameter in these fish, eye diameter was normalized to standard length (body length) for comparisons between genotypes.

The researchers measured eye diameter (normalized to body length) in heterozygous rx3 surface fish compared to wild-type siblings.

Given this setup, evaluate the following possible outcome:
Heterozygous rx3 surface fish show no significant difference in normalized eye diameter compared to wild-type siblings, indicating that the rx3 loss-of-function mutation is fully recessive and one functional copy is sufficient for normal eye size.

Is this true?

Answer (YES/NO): YES